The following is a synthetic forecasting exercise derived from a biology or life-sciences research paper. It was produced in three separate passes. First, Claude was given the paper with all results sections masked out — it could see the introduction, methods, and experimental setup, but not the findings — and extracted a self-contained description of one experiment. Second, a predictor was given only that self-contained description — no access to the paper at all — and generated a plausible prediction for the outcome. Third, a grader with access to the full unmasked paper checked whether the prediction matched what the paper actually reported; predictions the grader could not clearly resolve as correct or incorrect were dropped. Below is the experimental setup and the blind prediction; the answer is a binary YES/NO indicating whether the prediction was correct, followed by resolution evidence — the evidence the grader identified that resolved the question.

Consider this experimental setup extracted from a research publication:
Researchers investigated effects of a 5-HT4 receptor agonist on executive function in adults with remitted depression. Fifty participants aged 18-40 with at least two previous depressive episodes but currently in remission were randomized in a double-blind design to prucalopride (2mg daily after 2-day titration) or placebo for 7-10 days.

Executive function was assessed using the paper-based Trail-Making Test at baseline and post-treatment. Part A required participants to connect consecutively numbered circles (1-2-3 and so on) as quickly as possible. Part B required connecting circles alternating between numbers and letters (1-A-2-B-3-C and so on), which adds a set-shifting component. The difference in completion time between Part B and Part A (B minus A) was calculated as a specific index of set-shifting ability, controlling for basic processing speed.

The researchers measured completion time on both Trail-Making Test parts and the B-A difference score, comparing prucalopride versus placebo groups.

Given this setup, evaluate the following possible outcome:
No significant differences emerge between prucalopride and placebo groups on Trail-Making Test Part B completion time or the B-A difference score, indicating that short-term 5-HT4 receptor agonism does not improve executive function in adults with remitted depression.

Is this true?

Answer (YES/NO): YES